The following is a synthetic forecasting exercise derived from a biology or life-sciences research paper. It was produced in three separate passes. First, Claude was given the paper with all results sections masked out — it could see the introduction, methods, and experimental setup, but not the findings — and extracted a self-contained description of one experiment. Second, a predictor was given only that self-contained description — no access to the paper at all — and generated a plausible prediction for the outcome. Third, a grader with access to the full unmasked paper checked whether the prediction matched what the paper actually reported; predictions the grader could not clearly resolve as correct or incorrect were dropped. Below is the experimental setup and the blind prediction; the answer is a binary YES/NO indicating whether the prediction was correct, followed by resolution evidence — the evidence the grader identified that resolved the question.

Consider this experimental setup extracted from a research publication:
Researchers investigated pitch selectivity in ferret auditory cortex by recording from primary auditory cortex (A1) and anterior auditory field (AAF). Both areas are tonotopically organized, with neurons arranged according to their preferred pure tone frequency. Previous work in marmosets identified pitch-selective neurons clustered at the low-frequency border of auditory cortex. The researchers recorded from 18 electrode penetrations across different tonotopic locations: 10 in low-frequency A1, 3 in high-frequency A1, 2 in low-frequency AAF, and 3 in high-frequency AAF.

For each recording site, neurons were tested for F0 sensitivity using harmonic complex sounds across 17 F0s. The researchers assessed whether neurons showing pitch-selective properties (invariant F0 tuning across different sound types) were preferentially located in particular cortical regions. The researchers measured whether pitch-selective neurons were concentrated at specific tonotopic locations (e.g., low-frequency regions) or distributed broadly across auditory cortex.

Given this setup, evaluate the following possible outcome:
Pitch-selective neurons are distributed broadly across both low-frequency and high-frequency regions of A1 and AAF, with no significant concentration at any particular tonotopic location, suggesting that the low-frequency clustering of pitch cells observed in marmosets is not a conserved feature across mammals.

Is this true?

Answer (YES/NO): NO